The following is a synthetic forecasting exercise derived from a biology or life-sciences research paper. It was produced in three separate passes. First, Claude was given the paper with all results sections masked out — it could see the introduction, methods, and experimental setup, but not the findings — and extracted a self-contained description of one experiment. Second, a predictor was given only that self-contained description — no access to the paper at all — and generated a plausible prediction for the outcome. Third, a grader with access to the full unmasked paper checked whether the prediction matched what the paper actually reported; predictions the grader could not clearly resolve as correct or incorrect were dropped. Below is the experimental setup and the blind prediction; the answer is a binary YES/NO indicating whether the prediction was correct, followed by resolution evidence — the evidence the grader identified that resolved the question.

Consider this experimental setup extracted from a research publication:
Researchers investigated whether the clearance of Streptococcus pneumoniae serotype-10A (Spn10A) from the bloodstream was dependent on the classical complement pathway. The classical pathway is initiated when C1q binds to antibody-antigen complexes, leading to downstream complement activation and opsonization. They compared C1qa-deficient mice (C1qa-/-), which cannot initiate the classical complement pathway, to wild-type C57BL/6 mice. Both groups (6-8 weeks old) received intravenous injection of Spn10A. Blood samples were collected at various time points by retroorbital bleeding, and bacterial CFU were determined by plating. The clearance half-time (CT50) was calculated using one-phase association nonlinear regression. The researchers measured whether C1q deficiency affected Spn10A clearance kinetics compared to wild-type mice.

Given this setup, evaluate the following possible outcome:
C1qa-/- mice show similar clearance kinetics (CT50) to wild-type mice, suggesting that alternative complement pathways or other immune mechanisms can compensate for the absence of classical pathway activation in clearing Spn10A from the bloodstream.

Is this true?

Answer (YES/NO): NO